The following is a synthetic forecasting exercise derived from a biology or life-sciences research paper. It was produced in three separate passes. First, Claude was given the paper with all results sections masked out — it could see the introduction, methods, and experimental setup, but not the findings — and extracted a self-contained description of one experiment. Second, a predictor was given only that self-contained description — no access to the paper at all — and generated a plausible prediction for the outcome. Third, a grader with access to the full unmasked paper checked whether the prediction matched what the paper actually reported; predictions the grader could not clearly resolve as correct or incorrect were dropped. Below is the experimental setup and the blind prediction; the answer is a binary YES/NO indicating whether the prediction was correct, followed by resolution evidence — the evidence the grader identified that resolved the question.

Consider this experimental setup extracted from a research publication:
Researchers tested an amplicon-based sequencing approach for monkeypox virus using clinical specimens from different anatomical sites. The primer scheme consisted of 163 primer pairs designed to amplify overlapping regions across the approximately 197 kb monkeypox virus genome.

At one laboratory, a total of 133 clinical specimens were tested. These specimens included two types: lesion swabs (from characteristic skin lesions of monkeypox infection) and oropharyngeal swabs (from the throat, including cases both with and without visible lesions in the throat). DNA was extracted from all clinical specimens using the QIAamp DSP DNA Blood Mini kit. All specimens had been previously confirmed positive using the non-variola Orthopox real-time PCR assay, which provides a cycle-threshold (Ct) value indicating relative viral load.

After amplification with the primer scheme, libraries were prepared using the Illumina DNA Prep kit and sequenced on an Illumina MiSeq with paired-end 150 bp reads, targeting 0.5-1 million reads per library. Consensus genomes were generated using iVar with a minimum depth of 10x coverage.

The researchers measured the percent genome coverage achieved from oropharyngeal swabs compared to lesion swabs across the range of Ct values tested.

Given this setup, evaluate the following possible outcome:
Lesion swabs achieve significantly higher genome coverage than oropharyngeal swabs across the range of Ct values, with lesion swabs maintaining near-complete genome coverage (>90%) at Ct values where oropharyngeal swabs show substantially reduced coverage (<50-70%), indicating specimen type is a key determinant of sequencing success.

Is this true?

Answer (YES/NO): NO